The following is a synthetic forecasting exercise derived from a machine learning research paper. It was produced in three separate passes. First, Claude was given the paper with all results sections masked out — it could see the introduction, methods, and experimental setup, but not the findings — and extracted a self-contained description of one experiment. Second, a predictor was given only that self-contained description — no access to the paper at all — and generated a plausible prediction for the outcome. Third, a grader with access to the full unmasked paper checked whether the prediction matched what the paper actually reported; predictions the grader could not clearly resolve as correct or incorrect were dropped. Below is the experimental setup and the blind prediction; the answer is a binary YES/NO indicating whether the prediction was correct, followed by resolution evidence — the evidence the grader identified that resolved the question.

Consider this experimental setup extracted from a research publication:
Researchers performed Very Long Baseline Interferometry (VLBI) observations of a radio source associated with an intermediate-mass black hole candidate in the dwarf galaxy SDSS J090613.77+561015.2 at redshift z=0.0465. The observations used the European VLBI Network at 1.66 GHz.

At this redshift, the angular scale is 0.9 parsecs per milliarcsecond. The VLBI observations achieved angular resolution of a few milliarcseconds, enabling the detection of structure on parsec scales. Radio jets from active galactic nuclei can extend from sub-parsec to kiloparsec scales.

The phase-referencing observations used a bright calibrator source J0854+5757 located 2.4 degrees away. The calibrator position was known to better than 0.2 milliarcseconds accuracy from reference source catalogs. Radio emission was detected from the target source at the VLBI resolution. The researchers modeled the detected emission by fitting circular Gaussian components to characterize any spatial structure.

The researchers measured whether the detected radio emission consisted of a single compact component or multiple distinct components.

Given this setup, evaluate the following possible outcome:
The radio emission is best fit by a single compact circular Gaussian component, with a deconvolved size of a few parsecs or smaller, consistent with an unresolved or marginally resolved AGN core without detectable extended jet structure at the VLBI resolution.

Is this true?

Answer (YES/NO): NO